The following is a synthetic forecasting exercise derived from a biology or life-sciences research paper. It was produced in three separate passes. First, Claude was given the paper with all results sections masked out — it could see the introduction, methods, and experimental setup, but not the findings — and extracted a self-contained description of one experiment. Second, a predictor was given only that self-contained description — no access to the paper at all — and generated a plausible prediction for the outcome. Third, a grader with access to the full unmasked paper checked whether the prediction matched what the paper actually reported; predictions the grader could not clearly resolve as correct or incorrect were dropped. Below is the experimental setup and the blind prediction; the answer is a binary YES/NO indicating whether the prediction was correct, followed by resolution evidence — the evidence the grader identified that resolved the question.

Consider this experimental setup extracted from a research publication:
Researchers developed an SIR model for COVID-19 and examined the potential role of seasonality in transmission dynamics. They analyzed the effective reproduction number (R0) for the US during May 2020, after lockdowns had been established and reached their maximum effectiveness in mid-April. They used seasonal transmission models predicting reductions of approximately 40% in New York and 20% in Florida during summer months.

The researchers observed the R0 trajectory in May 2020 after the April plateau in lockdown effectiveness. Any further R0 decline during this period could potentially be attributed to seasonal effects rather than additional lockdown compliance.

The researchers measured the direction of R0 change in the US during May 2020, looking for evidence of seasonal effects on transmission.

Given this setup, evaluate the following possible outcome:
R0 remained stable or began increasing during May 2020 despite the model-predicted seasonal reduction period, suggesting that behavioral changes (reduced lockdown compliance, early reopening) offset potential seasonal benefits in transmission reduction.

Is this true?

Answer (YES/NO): NO